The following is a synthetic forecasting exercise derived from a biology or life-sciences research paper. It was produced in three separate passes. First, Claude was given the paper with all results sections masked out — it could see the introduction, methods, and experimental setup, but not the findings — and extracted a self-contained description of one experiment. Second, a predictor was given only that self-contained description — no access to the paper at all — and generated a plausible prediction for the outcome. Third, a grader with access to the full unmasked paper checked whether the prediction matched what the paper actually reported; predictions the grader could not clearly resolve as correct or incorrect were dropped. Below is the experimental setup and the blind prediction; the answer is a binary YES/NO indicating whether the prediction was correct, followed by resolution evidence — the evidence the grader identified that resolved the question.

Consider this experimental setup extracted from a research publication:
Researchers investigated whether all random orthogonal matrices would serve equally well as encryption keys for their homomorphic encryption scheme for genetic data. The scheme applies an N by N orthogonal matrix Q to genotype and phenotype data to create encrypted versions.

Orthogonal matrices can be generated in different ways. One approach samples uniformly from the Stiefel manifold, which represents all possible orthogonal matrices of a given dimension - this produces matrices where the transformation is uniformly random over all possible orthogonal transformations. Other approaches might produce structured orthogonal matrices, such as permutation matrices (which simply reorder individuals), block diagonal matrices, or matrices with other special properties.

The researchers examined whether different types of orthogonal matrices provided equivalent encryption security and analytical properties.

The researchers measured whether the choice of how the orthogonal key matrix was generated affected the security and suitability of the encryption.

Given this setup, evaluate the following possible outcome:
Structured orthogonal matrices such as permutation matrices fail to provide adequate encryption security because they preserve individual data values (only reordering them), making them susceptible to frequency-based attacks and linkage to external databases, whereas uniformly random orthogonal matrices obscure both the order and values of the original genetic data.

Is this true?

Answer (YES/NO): NO